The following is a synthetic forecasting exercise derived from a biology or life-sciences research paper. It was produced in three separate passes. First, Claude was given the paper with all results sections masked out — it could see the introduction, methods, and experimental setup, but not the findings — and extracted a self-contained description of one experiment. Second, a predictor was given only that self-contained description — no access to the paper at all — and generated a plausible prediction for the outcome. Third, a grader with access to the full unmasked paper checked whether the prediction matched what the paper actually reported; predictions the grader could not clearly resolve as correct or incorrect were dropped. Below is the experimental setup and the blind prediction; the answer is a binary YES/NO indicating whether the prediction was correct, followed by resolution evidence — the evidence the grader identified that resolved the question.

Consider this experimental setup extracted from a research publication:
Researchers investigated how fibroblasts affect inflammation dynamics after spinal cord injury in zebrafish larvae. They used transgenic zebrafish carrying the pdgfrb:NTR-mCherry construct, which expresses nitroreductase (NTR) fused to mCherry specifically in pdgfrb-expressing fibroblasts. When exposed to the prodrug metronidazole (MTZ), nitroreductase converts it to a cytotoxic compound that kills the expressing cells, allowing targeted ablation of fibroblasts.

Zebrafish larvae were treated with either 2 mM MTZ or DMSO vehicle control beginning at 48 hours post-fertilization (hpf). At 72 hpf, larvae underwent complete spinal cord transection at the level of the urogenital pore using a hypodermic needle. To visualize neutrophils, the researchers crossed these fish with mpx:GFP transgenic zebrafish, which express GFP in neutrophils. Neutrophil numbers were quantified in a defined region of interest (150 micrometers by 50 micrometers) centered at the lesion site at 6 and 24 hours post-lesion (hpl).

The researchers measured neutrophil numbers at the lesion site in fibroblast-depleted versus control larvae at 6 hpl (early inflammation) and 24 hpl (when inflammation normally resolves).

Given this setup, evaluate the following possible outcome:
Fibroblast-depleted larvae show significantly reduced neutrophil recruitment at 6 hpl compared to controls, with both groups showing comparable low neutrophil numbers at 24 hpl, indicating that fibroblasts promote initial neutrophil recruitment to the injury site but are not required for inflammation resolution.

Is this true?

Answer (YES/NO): NO